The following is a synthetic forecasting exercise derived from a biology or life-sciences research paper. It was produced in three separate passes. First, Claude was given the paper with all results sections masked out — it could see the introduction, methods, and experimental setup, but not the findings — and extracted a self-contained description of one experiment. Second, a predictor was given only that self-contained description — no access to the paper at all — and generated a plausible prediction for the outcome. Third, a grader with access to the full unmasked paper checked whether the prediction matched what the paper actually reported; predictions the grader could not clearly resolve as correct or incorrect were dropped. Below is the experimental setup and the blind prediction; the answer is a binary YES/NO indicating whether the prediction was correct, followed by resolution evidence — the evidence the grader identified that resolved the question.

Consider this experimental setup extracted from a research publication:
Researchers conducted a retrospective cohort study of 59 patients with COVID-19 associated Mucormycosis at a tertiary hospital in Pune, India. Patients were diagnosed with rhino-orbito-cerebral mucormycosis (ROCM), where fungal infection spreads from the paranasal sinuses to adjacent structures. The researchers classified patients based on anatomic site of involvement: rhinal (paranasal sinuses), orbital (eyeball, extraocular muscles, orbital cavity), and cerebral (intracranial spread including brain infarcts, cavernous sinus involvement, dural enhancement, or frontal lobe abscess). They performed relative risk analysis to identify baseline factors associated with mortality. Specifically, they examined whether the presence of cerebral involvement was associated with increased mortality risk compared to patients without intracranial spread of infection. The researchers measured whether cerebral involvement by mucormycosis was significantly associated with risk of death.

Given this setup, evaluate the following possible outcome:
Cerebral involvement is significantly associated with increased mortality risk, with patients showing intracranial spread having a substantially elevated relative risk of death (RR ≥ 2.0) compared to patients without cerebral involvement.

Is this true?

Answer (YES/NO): YES